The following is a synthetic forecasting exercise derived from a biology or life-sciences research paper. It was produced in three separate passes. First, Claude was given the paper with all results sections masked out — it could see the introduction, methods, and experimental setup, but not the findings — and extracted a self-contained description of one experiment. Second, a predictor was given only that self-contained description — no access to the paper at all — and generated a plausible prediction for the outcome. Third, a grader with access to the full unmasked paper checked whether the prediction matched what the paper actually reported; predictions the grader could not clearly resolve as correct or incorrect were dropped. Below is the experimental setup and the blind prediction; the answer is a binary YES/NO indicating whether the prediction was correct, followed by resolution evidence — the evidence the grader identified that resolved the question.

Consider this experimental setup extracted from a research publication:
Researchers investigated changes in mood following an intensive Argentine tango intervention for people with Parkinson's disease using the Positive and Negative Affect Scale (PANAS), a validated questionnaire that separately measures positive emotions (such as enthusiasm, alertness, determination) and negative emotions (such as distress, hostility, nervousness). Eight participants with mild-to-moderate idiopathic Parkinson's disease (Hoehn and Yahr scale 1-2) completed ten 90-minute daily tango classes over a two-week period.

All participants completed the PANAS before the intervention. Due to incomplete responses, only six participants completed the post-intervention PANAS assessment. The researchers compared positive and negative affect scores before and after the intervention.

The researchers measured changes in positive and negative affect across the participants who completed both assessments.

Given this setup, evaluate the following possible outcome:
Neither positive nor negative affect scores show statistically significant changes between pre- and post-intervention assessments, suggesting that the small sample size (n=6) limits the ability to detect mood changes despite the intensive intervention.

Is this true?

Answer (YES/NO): NO